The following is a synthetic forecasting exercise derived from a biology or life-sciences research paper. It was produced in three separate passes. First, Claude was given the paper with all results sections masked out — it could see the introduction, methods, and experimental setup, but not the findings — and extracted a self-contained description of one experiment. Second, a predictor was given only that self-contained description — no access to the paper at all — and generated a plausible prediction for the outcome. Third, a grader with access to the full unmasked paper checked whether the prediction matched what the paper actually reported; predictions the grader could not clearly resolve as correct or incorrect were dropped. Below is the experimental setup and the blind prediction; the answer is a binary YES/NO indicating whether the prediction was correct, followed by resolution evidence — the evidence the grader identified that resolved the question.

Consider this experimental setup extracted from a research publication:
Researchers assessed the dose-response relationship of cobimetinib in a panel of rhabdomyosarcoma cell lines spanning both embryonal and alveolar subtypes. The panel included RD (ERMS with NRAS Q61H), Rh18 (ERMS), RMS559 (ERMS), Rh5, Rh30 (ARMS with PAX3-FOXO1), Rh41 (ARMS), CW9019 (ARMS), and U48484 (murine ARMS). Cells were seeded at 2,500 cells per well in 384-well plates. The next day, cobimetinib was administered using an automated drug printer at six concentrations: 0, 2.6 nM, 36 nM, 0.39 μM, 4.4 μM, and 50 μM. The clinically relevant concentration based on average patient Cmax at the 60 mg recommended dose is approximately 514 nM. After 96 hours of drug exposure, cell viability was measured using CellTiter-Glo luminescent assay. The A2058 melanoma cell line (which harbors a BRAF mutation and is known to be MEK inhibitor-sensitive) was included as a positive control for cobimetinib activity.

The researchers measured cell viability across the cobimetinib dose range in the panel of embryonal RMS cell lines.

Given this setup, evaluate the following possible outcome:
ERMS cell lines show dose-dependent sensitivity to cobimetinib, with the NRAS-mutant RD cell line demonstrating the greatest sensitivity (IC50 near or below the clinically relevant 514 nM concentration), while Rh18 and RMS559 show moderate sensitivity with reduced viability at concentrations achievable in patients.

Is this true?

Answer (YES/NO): NO